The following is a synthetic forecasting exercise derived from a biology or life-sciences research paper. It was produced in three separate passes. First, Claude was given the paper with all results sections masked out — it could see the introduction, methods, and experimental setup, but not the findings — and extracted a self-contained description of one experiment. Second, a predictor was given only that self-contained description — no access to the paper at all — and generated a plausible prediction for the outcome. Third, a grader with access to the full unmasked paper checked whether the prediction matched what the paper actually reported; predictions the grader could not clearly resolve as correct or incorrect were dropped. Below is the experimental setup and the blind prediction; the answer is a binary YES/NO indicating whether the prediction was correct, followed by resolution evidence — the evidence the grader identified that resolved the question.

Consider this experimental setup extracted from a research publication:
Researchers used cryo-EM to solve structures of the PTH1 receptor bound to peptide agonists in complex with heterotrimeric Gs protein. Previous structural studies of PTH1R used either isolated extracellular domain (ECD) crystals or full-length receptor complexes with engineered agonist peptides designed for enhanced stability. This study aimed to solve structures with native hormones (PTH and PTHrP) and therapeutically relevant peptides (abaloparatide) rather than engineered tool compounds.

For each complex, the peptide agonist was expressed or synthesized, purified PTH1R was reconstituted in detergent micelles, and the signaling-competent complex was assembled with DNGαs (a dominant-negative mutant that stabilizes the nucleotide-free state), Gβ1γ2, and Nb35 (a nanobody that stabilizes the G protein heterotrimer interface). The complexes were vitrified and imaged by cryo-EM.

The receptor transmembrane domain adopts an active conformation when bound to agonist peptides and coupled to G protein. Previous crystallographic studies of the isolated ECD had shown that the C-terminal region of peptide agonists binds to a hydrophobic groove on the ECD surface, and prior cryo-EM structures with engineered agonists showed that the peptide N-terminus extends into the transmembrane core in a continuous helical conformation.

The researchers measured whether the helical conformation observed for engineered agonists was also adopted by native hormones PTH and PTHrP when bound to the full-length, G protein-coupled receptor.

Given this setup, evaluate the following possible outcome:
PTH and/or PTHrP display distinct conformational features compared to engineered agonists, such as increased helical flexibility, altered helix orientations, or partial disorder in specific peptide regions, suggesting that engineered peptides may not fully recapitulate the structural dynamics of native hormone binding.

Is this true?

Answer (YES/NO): NO